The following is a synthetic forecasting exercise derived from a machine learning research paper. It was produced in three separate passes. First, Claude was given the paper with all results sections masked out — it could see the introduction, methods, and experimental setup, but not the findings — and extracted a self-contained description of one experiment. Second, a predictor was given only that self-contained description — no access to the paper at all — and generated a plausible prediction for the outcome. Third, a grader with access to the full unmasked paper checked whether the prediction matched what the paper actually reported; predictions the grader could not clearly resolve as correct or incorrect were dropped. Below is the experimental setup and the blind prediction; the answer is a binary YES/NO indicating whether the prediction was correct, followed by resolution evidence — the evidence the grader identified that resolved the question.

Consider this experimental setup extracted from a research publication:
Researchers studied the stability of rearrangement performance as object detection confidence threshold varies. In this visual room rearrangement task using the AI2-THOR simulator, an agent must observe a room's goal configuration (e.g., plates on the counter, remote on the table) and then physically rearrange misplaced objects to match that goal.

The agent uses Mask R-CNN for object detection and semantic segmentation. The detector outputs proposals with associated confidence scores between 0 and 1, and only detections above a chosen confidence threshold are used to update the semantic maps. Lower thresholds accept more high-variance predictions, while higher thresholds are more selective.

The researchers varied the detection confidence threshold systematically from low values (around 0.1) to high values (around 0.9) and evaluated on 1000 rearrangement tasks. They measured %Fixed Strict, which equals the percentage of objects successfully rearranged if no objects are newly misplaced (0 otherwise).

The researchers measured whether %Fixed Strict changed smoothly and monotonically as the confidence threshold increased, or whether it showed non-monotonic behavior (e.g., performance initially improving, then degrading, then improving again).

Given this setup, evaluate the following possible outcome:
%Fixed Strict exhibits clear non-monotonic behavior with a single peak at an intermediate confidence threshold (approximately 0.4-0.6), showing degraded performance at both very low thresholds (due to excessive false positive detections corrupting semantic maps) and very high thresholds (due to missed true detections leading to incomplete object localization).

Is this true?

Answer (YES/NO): NO